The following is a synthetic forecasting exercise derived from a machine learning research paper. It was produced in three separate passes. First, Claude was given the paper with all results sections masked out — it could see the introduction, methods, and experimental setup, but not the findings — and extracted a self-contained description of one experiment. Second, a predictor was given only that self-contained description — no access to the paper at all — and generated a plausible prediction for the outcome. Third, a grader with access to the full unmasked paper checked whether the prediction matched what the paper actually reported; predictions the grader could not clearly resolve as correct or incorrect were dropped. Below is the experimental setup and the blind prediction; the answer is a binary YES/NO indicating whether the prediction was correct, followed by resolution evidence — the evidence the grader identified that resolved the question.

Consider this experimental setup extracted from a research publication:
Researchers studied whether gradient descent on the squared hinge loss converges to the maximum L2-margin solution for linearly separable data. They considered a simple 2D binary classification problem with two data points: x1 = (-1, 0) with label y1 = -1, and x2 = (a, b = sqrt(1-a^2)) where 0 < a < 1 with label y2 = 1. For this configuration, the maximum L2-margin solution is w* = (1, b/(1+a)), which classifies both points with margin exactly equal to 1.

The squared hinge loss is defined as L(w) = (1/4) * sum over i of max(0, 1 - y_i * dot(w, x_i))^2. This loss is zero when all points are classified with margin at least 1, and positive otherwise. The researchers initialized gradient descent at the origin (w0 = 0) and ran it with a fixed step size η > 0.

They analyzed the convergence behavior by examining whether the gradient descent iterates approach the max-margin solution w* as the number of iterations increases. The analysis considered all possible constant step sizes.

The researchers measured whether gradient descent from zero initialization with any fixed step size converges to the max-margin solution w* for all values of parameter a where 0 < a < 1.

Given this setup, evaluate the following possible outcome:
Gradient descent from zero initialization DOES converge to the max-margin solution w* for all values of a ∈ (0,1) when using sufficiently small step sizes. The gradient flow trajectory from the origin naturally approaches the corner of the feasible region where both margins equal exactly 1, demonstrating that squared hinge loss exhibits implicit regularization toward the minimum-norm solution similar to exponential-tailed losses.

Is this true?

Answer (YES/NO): NO